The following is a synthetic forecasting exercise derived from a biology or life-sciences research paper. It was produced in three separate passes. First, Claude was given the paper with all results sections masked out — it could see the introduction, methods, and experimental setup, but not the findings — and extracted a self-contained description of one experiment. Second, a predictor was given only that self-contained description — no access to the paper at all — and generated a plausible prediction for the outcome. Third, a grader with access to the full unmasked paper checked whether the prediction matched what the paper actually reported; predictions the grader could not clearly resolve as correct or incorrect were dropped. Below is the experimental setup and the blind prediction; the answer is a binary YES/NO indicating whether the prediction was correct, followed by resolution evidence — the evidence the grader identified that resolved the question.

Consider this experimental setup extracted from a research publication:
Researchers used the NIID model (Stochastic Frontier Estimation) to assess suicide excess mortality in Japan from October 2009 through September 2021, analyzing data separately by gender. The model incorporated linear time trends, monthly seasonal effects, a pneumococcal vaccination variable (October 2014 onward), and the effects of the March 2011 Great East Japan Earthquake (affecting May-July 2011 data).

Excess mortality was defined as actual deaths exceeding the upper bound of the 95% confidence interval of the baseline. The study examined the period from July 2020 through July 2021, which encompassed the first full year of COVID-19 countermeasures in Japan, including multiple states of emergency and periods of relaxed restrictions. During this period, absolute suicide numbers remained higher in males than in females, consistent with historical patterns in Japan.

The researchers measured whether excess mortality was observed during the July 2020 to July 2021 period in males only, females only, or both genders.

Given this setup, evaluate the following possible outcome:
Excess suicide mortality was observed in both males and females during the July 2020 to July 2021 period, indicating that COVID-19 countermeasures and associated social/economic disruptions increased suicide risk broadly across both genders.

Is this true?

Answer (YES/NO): YES